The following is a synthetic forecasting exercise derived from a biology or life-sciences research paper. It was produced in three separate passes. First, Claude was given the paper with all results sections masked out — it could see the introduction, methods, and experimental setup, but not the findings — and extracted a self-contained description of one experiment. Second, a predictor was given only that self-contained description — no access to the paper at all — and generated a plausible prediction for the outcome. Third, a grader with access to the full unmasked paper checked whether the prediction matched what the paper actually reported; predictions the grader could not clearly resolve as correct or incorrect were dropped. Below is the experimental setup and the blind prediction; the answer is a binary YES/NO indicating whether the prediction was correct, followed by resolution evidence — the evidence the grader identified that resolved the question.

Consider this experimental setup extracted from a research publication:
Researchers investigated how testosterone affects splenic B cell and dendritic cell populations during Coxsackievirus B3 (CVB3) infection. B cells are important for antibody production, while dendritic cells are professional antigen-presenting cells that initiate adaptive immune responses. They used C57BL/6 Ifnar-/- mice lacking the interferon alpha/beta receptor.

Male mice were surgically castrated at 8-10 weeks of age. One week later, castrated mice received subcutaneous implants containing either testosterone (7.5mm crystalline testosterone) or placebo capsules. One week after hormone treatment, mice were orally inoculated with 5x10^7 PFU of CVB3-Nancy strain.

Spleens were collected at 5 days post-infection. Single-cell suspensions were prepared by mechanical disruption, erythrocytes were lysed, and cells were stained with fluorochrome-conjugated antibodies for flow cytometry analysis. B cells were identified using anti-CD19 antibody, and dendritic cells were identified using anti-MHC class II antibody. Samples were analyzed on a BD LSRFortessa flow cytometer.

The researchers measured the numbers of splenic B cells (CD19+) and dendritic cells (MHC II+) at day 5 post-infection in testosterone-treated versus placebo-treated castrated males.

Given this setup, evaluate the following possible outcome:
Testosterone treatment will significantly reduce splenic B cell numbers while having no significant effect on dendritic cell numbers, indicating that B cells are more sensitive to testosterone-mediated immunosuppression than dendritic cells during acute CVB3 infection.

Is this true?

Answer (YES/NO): NO